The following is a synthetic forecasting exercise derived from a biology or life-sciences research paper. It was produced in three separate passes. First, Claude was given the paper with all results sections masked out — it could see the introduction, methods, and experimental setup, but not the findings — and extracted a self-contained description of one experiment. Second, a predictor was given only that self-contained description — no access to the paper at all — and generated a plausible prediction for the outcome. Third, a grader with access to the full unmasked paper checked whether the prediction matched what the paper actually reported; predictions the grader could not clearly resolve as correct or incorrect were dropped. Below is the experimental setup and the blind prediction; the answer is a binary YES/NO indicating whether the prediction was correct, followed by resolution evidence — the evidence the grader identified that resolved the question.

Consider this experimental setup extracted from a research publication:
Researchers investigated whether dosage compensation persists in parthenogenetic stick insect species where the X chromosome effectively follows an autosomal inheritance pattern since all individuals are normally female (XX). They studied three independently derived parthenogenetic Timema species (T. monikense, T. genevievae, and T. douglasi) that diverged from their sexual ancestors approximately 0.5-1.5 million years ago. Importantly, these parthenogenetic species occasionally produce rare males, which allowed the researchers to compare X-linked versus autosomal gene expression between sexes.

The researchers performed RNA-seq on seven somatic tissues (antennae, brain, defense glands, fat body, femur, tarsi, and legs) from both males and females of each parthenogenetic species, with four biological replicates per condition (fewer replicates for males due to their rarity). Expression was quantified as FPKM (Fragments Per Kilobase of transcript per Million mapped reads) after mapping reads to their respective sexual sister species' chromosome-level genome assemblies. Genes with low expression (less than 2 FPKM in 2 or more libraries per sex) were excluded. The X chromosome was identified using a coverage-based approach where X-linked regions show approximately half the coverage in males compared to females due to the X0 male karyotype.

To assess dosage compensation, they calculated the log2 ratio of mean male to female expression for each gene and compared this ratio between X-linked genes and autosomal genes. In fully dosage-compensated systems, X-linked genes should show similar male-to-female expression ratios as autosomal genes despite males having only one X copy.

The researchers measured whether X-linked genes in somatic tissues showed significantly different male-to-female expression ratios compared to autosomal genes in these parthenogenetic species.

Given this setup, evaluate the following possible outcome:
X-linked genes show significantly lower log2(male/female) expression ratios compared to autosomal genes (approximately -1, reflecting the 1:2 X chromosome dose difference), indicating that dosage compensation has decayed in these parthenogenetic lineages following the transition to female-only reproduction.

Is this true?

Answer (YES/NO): NO